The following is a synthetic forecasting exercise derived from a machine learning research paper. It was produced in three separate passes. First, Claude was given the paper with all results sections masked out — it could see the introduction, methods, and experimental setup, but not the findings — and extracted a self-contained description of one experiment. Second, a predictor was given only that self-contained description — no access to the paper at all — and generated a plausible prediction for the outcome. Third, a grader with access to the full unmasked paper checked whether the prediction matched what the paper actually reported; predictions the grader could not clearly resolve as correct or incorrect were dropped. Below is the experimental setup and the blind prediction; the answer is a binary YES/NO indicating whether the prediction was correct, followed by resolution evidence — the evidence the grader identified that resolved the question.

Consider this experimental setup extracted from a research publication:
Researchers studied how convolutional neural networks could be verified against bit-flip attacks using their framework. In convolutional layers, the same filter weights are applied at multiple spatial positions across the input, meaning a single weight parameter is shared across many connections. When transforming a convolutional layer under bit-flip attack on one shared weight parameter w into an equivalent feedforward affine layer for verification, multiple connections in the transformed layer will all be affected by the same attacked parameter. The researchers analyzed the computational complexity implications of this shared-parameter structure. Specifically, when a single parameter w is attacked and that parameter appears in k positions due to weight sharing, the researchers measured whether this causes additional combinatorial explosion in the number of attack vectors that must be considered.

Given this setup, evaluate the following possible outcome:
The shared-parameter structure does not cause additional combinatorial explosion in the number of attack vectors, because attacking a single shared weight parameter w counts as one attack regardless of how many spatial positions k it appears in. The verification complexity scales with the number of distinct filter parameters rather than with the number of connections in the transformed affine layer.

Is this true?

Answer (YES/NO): YES